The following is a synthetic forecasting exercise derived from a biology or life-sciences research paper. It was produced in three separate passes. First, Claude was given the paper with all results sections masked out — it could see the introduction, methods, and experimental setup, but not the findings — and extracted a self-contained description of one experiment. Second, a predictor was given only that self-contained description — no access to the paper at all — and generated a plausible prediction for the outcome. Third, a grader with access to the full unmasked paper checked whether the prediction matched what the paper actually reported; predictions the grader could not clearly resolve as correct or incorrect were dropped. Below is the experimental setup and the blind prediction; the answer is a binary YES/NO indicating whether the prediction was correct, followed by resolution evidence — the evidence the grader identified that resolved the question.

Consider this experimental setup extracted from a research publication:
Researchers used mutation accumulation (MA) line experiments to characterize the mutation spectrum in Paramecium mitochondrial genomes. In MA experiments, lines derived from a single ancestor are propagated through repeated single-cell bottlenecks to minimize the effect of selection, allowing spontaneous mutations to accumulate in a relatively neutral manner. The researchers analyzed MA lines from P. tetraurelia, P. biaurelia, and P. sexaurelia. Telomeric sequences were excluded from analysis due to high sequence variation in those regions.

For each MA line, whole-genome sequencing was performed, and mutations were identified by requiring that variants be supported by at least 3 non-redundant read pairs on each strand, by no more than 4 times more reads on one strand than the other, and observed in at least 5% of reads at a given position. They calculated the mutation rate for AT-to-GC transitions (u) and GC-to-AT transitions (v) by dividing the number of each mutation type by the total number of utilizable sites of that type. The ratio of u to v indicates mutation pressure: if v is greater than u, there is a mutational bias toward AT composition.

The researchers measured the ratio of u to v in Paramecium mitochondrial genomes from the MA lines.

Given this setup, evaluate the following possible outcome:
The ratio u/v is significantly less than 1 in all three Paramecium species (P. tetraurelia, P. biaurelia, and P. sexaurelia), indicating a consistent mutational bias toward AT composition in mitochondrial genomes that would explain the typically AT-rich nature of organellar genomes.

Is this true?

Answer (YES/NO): NO